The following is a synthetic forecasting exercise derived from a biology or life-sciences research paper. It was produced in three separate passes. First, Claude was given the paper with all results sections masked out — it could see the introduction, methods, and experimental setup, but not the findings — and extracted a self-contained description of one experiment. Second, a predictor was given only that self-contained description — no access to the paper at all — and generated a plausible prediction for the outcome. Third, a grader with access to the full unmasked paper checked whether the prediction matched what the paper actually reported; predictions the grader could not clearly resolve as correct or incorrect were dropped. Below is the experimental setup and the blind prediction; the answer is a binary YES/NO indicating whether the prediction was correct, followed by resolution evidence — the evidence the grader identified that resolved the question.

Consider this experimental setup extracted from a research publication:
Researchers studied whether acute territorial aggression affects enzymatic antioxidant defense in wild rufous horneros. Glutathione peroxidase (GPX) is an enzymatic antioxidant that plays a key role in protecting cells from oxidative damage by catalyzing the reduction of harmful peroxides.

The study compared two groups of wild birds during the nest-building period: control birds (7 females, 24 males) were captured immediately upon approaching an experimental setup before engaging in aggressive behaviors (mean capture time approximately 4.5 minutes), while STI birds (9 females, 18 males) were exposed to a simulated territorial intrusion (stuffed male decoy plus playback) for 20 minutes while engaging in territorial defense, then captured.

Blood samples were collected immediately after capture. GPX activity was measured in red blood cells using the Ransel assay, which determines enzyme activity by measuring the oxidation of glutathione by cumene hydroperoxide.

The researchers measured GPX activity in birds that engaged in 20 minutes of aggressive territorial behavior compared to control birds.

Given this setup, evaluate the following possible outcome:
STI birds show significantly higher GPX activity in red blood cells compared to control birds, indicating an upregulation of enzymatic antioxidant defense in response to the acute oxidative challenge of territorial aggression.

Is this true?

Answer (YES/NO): NO